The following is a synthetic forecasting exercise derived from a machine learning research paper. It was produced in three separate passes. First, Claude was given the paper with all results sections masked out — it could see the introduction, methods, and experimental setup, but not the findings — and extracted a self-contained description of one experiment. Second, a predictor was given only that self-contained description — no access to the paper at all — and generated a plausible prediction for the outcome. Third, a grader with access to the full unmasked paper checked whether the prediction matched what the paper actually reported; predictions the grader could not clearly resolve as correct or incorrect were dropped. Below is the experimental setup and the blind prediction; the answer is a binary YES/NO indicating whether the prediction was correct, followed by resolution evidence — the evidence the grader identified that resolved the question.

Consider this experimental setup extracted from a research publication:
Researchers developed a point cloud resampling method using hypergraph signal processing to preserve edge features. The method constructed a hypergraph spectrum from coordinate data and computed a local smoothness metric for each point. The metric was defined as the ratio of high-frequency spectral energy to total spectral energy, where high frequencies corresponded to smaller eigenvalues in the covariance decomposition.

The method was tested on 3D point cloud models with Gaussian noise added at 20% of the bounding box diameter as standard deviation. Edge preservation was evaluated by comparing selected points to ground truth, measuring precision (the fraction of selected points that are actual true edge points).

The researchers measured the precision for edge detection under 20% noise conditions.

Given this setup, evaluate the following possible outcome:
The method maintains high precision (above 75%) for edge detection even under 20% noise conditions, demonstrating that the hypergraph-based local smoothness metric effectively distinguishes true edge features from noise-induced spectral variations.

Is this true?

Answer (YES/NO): NO